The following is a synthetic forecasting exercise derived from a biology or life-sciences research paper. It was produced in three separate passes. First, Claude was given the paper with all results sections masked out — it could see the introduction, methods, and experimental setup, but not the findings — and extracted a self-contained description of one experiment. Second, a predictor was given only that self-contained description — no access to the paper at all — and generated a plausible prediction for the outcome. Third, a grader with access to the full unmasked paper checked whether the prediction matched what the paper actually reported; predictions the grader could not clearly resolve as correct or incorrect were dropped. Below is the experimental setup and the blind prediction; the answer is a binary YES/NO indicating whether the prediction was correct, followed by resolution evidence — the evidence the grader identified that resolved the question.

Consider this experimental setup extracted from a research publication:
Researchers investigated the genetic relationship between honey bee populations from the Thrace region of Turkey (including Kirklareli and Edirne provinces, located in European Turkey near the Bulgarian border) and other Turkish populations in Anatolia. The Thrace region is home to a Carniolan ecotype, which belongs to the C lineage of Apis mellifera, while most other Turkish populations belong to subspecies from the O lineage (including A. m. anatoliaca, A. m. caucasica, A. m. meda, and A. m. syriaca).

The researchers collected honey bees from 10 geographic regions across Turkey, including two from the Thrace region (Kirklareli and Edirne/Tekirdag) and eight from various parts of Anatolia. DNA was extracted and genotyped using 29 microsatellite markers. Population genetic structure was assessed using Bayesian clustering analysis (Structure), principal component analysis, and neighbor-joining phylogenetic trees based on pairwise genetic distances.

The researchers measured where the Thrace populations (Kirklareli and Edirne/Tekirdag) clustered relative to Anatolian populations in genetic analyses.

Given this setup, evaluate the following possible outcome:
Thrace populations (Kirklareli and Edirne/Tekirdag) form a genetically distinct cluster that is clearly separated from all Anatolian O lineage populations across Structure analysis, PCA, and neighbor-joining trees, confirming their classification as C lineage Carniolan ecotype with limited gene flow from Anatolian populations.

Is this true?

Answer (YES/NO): YES